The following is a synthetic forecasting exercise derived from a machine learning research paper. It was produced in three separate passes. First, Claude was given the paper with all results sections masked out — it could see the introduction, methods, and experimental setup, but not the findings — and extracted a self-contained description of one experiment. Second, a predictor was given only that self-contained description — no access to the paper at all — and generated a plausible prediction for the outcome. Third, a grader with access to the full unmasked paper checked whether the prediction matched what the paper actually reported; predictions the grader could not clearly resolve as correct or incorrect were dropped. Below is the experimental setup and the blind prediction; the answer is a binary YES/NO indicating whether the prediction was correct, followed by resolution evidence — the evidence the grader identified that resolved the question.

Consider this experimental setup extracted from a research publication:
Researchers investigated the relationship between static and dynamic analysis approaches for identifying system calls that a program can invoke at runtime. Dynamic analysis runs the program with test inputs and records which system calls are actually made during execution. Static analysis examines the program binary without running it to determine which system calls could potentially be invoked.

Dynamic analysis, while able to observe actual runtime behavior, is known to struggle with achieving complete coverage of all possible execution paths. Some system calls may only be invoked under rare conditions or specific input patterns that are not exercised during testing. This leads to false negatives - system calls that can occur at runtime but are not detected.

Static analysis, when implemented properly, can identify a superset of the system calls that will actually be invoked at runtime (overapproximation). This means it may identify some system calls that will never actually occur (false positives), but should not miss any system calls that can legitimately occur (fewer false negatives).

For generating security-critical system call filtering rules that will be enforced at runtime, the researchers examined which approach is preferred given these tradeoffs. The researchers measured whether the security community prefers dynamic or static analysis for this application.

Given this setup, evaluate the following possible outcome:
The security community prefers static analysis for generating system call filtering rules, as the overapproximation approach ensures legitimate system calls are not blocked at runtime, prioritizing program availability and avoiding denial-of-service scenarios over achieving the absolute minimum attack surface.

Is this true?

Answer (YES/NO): YES